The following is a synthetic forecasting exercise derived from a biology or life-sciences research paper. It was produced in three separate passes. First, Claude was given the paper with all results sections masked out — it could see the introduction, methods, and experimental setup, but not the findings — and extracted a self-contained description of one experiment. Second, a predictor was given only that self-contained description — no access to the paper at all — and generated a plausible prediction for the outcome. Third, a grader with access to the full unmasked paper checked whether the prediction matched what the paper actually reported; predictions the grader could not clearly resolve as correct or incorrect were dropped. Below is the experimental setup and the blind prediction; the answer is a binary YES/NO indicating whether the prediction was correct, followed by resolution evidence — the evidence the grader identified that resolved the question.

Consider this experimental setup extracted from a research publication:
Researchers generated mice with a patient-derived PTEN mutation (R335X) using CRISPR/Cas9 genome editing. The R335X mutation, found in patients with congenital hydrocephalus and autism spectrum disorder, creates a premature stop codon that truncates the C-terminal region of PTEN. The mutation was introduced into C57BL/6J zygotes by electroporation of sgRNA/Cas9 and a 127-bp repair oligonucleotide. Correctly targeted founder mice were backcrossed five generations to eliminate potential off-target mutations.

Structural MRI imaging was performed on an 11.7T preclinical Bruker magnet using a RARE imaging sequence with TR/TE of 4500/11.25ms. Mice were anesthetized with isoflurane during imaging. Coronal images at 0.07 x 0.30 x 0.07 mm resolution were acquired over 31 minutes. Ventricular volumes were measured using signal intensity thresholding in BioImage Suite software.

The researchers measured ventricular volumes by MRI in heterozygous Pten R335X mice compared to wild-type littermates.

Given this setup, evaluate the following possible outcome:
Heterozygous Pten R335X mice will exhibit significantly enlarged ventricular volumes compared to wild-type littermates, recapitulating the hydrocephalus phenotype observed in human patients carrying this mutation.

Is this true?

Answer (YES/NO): YES